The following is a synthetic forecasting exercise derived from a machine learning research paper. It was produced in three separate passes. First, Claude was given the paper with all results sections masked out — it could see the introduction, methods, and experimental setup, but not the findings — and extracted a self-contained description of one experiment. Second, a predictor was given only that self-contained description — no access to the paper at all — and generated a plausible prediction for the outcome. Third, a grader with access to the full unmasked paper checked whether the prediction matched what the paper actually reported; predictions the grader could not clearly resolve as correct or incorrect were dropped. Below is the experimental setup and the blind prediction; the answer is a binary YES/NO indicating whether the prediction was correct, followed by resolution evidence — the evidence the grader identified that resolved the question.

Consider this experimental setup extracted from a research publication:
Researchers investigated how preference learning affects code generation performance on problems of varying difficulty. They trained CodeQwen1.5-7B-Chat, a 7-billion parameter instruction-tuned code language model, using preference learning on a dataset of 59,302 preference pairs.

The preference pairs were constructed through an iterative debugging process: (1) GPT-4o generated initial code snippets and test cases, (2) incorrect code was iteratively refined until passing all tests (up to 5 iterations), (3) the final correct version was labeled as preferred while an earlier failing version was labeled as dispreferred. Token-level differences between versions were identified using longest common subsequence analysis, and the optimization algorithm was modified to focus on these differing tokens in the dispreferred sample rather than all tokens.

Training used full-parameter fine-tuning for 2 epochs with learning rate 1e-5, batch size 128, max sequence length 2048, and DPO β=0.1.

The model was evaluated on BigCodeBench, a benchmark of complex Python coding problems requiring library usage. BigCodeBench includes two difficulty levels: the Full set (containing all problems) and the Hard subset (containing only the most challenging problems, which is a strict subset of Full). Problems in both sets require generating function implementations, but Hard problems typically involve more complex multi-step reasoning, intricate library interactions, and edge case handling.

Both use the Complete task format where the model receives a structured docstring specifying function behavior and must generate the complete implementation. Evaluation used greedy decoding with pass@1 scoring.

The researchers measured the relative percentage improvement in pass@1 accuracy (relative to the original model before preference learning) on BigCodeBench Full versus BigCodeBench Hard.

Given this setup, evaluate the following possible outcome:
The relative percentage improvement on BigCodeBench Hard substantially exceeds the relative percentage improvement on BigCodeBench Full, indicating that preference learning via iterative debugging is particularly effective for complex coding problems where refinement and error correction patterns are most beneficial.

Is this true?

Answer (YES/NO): YES